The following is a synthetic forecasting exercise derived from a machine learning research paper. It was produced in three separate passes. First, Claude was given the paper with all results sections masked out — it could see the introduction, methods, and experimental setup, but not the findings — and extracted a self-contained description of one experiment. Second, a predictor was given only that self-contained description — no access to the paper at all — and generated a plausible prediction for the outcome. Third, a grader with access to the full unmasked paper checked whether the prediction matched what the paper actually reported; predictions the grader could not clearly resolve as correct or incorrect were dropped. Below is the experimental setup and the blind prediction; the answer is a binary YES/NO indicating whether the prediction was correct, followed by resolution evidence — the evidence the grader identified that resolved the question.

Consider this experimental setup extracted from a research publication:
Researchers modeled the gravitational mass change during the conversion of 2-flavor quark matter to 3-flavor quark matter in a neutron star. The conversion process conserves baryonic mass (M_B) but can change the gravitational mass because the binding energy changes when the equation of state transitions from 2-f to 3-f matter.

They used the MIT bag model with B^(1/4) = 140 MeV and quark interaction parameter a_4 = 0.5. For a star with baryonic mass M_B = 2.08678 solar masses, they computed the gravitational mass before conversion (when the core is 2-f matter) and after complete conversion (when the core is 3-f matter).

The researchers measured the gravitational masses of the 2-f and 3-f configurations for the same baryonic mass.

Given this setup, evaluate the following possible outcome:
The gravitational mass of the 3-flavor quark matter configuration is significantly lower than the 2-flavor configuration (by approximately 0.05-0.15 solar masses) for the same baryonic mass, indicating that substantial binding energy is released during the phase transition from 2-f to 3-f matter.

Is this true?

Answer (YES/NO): NO